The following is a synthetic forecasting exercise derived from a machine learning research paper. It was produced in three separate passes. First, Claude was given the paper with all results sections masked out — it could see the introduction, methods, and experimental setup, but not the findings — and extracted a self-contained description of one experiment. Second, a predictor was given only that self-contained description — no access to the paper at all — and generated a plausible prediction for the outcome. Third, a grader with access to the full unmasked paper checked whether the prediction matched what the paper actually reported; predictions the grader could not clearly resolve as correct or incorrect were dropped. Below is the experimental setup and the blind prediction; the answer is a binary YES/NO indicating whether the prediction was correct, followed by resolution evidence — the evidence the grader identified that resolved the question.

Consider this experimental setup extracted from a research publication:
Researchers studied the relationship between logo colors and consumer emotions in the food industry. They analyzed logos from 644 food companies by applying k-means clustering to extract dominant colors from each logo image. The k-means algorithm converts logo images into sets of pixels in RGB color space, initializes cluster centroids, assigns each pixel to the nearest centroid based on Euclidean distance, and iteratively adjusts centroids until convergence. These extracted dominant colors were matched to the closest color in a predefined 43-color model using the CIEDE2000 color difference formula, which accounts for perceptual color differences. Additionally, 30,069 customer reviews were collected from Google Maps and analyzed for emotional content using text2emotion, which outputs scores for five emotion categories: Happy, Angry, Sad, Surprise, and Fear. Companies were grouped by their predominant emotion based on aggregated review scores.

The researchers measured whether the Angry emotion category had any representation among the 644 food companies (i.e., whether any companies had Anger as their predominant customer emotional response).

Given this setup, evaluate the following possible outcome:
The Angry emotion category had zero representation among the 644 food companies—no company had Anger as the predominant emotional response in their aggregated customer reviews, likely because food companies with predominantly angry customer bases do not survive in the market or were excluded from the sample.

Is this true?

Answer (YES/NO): YES